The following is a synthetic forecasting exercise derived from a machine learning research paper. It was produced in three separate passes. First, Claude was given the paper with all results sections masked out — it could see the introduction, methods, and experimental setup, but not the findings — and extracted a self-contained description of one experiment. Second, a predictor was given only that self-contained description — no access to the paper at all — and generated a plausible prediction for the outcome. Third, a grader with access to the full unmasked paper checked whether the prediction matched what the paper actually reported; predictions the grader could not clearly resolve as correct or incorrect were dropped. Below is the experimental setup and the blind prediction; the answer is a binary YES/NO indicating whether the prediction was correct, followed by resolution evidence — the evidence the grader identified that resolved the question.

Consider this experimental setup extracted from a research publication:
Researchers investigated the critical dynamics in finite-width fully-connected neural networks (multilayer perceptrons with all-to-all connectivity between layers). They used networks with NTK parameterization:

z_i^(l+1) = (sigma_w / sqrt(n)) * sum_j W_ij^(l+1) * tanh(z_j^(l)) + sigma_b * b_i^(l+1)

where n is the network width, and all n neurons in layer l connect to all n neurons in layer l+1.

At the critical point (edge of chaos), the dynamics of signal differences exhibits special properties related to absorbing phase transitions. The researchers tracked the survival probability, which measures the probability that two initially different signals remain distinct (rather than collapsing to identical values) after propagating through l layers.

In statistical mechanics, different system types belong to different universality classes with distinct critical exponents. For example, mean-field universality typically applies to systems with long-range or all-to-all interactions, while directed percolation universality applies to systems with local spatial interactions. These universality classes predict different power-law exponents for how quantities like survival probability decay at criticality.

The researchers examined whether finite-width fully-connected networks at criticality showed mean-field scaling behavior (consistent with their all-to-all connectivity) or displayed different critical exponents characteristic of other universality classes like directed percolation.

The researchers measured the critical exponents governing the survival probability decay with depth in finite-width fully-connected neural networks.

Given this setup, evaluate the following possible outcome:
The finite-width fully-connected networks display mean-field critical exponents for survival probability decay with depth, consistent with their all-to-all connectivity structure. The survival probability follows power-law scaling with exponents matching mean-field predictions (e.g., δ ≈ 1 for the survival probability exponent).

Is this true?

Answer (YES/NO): YES